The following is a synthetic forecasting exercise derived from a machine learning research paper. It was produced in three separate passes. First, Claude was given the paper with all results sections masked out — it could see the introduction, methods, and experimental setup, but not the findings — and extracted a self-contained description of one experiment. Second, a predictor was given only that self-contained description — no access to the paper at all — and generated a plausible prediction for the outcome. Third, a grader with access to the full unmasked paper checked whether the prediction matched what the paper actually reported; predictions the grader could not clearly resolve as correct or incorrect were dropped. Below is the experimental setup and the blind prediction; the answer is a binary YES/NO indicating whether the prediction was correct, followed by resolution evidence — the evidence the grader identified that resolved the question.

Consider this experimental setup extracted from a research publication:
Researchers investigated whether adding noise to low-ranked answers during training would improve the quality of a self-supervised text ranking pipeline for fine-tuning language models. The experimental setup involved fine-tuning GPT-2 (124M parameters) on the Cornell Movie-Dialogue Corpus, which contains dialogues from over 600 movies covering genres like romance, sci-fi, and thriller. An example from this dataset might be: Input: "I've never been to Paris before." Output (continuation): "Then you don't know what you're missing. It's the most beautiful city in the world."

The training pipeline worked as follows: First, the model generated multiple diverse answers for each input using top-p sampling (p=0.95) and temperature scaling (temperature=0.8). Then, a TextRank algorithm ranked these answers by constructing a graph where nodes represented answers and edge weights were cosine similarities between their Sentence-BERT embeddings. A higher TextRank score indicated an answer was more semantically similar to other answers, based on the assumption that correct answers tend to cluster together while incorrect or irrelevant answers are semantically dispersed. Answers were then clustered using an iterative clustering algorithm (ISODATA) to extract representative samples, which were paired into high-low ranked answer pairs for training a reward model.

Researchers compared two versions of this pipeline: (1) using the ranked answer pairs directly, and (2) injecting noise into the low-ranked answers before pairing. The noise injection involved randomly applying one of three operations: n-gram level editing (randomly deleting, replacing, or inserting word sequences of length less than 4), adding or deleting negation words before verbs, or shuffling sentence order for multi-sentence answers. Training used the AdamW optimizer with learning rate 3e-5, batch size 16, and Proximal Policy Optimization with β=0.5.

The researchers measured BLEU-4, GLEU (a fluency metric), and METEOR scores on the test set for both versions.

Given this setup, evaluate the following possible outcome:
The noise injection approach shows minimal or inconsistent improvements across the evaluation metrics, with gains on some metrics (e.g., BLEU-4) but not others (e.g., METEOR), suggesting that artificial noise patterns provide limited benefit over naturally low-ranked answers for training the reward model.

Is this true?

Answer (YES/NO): NO